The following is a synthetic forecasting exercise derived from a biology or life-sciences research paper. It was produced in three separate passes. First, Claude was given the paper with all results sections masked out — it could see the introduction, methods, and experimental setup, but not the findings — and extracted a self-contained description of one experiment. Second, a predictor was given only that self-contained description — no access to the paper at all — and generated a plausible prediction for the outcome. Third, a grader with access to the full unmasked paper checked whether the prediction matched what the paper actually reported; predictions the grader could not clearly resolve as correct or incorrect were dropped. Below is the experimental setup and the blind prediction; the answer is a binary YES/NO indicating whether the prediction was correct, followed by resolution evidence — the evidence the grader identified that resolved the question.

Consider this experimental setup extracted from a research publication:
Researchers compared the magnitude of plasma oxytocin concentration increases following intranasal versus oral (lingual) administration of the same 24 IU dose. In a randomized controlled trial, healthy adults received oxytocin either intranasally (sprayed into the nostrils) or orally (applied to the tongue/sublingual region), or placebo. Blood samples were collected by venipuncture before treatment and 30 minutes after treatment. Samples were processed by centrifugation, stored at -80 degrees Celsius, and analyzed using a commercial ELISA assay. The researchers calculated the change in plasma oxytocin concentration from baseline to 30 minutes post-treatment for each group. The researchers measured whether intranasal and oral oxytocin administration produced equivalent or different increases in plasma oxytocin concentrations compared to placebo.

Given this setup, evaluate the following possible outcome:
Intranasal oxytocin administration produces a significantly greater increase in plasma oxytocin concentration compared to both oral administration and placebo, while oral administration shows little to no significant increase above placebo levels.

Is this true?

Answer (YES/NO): NO